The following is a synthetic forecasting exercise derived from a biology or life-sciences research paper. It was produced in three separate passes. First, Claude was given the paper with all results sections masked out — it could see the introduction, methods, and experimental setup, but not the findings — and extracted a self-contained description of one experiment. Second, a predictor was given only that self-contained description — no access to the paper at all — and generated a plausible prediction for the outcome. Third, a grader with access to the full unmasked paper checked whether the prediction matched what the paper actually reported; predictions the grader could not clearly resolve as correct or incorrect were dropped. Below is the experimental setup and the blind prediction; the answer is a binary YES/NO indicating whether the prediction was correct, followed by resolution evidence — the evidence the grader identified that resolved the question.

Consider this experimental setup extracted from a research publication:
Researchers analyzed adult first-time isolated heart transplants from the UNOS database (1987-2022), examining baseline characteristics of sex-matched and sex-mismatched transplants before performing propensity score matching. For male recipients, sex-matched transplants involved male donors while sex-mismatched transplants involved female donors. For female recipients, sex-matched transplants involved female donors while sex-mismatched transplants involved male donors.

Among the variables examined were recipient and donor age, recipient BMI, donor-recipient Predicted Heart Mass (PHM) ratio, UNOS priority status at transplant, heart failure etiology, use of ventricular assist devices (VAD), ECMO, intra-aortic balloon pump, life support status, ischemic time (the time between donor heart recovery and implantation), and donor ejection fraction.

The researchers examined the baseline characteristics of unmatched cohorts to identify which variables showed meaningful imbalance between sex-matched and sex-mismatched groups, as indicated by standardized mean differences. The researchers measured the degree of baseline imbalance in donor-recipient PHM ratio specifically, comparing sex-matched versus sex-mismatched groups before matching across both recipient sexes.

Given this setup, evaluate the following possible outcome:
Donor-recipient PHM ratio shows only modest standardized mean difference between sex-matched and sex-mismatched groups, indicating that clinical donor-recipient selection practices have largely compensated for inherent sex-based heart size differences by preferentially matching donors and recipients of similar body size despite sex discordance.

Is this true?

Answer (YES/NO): NO